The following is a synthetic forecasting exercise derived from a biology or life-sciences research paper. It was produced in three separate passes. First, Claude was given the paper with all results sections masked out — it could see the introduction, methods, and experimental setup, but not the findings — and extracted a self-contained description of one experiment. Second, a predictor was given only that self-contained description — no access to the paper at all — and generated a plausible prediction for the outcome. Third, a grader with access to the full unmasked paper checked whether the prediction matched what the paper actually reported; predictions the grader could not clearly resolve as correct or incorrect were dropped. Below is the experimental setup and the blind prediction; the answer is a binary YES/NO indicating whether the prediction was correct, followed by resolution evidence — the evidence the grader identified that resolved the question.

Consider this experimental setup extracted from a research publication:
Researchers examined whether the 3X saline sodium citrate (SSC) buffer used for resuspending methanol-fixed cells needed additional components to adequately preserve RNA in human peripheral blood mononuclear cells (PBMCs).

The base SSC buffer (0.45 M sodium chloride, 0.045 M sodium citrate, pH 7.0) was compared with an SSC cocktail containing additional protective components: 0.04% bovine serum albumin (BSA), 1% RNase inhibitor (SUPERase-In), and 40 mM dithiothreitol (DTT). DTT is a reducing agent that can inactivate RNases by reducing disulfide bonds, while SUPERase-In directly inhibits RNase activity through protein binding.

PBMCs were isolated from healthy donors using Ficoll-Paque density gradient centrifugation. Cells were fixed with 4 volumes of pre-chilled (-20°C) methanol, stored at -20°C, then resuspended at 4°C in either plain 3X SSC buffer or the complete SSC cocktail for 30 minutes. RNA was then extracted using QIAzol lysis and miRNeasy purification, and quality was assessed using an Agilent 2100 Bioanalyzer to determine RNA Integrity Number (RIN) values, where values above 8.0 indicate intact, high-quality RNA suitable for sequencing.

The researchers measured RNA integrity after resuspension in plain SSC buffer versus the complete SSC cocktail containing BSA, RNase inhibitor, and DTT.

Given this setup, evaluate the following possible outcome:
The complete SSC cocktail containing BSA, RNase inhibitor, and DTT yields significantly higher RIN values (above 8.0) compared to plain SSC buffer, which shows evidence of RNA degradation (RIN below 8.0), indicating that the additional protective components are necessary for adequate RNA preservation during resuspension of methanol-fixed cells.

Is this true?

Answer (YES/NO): NO